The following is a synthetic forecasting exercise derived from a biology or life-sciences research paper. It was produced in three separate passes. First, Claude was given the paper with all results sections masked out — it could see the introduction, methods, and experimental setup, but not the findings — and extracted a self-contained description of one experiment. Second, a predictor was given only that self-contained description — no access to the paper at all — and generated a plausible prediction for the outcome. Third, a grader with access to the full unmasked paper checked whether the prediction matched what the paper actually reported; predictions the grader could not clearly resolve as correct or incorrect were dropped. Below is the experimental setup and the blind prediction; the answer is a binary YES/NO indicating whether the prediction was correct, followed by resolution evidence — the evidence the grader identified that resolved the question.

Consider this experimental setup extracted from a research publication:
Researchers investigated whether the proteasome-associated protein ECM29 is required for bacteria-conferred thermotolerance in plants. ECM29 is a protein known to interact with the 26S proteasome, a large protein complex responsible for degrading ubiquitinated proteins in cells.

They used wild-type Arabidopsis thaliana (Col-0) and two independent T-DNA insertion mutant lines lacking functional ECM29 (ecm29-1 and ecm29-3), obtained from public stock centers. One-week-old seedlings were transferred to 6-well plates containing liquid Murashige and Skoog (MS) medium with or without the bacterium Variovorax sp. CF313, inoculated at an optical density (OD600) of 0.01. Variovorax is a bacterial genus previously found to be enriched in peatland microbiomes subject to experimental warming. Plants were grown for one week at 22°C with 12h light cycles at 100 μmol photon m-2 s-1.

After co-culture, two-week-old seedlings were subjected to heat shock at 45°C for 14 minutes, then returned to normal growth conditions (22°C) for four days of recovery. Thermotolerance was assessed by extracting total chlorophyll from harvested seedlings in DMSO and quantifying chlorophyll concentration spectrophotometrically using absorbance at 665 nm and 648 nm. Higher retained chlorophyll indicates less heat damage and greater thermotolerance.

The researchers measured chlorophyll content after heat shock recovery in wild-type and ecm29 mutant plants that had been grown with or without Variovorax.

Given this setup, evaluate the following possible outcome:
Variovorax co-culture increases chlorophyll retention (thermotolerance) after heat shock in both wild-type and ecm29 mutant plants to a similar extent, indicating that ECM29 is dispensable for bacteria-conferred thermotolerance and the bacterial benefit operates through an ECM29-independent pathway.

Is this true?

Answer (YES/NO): NO